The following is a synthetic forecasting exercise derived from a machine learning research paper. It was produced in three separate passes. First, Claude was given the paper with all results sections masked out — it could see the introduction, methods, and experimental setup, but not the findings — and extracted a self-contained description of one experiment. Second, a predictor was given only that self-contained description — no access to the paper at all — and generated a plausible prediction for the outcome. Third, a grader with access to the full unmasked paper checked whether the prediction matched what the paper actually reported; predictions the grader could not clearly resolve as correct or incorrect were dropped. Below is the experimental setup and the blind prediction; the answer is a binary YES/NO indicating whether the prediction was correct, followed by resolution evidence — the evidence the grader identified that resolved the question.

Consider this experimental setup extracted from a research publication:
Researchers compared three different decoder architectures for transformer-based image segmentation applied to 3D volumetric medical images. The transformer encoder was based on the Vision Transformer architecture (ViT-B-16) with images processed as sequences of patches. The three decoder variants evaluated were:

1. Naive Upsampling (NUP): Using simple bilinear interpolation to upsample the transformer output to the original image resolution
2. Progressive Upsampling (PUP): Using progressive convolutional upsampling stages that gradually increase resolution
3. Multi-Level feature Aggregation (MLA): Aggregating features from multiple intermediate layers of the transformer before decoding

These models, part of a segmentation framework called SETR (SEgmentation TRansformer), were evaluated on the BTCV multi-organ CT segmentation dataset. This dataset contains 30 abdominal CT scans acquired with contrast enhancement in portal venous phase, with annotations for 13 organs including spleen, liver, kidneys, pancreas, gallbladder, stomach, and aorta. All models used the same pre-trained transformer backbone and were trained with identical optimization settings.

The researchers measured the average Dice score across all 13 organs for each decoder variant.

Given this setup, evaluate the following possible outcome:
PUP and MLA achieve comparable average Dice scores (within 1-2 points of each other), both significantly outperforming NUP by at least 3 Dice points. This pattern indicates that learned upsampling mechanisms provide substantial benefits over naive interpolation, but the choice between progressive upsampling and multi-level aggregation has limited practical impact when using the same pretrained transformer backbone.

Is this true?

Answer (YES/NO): NO